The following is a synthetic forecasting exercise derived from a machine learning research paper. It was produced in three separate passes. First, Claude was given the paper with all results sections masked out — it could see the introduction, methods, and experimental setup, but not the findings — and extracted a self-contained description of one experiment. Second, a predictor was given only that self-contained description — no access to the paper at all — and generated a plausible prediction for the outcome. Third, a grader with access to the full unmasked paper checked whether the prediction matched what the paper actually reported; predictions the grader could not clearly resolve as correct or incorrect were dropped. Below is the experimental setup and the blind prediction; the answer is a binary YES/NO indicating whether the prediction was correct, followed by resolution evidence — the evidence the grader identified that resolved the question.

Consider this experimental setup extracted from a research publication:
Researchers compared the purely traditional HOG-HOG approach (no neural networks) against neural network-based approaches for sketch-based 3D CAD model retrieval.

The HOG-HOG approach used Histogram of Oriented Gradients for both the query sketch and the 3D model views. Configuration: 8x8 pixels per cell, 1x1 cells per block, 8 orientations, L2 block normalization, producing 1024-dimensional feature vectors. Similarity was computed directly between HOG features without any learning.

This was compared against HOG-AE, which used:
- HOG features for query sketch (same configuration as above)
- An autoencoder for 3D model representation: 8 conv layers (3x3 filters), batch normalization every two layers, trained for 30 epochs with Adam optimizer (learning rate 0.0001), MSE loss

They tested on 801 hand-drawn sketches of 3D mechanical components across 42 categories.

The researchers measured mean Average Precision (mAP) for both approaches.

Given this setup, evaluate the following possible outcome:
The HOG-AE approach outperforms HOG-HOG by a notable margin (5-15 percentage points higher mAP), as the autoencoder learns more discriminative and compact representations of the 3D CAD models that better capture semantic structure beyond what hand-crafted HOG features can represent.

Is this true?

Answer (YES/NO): YES